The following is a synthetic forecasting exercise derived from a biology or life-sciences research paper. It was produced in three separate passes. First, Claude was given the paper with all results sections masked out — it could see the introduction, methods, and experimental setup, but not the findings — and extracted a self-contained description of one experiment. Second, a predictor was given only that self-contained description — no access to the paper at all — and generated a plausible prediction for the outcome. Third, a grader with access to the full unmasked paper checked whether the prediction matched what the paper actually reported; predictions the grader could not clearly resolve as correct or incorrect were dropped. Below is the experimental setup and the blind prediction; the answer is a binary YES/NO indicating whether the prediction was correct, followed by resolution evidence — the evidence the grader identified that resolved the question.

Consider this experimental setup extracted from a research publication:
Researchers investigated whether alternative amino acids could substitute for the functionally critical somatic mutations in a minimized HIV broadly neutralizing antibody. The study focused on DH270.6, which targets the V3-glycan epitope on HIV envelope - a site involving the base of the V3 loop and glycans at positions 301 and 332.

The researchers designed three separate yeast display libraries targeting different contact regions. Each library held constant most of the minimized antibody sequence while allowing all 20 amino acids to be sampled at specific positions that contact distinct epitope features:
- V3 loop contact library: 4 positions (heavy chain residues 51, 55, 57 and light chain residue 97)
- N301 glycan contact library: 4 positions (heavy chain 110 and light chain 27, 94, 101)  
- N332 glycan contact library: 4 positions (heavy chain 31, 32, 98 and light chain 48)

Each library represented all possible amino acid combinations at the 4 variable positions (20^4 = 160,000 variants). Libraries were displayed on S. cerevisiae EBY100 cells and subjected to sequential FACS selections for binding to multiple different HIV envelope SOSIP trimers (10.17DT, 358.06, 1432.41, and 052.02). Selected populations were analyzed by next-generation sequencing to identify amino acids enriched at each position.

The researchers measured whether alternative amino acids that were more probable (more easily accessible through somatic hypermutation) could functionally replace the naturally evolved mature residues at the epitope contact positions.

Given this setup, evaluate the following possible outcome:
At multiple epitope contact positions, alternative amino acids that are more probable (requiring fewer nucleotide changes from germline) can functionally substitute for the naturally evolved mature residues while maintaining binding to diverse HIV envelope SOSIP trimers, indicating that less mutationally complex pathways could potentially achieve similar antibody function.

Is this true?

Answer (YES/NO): YES